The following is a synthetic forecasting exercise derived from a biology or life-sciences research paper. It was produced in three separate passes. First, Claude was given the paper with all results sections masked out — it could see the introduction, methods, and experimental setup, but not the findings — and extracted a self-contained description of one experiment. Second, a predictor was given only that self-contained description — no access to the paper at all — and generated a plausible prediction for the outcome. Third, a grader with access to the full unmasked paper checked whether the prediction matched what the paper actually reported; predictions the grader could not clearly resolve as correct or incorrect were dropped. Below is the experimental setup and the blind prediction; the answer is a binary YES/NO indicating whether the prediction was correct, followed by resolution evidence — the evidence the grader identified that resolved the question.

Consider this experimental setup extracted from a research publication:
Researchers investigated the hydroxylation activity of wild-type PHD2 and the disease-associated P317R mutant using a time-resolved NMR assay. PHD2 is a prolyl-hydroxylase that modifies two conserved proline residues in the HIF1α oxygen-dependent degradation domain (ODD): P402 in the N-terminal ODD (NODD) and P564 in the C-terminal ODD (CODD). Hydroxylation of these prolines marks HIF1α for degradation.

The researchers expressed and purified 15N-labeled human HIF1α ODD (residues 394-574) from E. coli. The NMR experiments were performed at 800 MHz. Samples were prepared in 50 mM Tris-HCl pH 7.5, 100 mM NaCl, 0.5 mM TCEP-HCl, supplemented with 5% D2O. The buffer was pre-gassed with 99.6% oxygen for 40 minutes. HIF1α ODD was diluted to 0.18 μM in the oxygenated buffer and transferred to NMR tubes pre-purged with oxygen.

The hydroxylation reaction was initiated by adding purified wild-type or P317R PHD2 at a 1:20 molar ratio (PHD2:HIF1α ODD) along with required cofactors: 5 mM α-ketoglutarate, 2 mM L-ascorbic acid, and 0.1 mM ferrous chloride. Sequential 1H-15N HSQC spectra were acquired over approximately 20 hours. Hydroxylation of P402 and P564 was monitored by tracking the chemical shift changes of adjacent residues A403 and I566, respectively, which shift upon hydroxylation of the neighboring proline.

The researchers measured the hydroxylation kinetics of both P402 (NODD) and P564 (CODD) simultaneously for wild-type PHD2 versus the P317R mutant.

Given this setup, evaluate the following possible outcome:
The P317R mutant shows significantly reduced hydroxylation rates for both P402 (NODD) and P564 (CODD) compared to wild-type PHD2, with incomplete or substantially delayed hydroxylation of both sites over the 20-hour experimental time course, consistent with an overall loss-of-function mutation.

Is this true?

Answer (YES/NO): NO